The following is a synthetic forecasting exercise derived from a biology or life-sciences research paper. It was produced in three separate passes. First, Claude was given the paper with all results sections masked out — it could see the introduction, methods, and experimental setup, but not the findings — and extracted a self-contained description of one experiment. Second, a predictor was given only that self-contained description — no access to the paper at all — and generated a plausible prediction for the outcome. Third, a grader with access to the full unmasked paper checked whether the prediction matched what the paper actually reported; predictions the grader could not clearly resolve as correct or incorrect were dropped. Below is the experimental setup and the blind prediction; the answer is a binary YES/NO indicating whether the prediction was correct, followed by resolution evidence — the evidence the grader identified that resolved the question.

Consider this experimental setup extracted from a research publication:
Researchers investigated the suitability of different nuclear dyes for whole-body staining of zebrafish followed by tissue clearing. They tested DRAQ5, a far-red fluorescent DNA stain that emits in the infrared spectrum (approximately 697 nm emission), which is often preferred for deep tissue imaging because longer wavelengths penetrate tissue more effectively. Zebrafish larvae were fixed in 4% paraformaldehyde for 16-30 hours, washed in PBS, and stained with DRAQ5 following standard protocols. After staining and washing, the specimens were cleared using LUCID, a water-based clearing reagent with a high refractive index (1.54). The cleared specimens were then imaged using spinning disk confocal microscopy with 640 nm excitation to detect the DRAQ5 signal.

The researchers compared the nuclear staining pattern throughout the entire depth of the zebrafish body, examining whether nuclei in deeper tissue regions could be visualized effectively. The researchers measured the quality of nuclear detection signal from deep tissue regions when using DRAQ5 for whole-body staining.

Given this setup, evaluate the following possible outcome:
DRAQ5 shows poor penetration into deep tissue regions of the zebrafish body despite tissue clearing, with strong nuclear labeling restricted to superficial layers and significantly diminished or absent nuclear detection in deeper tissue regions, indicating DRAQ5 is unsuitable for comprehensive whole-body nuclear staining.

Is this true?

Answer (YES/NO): NO